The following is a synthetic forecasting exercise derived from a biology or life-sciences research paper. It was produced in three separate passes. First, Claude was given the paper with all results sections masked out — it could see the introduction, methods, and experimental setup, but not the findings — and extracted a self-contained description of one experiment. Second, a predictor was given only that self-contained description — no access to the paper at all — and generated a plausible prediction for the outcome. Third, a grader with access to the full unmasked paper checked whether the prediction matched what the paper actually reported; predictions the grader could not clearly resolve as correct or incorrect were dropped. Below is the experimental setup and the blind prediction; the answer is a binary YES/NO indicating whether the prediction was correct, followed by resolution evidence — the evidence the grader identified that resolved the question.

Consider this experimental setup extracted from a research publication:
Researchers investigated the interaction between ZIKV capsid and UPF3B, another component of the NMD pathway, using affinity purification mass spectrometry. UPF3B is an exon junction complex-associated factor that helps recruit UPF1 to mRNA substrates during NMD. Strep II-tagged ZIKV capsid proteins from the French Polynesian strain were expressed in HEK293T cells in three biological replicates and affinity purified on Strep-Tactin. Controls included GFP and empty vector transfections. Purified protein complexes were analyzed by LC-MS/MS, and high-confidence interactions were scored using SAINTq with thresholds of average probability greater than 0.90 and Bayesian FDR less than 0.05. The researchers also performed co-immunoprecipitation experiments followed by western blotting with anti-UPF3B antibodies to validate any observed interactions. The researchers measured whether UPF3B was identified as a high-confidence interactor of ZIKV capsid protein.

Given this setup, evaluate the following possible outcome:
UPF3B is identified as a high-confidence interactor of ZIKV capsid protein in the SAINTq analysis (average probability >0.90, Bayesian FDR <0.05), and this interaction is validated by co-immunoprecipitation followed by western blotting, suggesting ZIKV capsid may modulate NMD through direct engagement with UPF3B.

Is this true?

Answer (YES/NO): YES